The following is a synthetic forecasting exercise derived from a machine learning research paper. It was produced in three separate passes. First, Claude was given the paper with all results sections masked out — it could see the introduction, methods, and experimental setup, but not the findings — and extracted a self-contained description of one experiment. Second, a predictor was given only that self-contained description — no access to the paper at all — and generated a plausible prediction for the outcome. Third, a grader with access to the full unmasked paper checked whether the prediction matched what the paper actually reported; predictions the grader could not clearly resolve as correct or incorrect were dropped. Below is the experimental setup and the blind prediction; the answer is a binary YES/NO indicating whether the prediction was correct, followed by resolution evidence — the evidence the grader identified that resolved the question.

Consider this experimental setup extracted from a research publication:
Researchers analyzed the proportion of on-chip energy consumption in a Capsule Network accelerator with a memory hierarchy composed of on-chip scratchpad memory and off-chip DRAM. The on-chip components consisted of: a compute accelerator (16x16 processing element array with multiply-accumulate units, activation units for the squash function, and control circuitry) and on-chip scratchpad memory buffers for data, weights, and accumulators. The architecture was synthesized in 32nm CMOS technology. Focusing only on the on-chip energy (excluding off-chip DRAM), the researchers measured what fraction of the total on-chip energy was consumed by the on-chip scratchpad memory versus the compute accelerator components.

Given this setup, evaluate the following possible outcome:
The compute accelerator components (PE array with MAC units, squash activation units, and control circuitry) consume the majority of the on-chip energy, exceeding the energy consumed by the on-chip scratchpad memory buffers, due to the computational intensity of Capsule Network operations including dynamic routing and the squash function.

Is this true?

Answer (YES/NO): NO